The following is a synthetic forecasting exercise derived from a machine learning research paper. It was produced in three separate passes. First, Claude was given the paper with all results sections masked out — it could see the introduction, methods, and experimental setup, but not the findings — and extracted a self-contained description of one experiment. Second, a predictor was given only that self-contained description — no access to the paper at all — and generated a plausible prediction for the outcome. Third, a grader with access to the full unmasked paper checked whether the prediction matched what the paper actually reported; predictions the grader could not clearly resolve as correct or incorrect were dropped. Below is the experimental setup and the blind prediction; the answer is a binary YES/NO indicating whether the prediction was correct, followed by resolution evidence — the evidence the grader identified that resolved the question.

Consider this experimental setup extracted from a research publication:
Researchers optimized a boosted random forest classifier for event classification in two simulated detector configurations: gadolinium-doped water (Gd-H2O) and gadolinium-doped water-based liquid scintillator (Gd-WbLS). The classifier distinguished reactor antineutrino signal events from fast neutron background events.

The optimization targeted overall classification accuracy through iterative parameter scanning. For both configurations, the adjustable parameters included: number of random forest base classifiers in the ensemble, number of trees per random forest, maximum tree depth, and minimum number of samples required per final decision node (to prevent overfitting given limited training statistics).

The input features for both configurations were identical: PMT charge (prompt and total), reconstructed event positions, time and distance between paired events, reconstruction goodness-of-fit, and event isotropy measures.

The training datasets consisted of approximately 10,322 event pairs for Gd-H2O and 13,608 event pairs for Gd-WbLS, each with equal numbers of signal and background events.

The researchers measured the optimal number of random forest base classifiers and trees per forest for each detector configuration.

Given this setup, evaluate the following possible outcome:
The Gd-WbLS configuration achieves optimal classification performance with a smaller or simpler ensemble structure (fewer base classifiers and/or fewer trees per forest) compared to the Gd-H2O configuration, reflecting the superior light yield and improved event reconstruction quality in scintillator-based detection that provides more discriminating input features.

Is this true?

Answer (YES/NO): YES